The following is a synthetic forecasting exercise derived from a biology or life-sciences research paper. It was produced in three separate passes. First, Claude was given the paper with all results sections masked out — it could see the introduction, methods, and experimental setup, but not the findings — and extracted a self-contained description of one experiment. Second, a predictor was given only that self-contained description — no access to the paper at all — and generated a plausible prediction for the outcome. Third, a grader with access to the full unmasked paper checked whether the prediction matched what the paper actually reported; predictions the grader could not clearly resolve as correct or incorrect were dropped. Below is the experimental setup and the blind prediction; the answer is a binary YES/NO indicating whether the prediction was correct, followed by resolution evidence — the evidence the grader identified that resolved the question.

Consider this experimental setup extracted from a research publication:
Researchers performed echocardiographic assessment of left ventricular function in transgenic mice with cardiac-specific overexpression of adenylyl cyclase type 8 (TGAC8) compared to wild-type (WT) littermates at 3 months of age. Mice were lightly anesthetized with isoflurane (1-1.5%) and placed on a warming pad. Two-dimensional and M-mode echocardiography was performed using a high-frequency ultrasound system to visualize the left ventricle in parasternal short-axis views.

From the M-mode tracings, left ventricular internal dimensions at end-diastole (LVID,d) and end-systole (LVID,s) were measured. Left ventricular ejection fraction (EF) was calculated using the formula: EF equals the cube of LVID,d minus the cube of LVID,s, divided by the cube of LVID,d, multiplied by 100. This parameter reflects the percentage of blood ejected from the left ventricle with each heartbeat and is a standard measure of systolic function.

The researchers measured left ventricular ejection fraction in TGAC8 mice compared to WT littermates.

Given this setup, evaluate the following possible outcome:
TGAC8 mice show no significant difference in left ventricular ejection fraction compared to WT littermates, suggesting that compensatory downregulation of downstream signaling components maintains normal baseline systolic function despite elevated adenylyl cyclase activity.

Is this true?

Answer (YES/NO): NO